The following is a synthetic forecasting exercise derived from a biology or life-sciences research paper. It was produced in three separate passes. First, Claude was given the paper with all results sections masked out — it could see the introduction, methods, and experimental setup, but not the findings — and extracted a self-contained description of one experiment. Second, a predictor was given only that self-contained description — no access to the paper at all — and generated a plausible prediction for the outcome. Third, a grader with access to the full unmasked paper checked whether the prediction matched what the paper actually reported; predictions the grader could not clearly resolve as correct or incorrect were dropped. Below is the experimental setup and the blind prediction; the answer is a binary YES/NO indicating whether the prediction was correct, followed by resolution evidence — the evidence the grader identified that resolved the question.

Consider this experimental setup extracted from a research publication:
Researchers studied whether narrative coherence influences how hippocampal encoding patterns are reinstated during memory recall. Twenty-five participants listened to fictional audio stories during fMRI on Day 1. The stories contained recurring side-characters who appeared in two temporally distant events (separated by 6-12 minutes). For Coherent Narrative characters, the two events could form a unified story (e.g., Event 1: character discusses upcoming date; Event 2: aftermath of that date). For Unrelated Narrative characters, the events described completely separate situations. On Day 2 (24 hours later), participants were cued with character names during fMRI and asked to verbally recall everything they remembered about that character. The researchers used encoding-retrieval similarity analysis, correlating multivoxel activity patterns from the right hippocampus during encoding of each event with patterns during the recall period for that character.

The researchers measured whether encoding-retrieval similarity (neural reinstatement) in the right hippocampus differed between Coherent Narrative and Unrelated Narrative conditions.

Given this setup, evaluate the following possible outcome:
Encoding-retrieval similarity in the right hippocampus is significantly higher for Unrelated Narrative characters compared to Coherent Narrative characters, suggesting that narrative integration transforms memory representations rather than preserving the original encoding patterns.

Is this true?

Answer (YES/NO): NO